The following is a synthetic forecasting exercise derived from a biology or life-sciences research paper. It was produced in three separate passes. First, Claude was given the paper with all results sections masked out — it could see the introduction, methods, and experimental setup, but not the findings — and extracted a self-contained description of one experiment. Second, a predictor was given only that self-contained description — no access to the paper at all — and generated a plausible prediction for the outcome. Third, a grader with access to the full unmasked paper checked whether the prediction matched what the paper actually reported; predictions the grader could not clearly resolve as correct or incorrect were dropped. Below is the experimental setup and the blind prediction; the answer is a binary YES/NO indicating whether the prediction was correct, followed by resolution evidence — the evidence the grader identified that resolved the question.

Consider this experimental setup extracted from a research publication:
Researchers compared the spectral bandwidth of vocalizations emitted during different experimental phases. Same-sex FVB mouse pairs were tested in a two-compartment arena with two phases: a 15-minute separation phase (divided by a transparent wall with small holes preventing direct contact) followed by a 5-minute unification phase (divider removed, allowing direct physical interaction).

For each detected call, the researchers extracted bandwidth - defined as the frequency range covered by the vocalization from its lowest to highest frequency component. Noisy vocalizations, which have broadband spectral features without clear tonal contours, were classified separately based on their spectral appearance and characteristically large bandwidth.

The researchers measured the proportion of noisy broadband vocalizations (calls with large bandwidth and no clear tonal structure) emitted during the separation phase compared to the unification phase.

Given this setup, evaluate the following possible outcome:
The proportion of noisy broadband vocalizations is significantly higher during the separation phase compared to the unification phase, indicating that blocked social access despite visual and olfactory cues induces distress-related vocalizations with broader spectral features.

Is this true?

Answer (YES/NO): NO